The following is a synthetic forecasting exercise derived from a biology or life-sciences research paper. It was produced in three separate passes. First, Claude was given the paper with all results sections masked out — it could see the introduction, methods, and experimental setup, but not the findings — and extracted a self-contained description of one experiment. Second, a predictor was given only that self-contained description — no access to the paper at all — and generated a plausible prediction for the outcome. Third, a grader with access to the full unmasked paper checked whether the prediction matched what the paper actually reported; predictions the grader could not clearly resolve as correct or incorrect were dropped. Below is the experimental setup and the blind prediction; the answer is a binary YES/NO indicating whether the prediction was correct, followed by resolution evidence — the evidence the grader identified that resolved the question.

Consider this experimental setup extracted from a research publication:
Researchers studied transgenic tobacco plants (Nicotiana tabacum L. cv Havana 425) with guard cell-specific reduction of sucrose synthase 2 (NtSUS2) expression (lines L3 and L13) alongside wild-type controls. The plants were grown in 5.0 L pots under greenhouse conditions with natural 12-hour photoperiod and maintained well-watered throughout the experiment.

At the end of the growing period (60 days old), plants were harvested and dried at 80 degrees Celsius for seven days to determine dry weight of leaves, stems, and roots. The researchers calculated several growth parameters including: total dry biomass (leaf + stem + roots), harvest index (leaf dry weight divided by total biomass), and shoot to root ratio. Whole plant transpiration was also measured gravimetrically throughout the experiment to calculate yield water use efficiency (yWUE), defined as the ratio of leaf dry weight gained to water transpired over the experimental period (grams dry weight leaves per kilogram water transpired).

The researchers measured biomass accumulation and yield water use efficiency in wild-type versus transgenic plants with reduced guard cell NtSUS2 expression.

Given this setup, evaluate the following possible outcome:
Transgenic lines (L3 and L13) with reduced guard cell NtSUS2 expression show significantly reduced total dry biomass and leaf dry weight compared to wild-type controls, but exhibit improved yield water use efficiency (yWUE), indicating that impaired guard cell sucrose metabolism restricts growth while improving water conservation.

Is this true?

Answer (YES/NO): NO